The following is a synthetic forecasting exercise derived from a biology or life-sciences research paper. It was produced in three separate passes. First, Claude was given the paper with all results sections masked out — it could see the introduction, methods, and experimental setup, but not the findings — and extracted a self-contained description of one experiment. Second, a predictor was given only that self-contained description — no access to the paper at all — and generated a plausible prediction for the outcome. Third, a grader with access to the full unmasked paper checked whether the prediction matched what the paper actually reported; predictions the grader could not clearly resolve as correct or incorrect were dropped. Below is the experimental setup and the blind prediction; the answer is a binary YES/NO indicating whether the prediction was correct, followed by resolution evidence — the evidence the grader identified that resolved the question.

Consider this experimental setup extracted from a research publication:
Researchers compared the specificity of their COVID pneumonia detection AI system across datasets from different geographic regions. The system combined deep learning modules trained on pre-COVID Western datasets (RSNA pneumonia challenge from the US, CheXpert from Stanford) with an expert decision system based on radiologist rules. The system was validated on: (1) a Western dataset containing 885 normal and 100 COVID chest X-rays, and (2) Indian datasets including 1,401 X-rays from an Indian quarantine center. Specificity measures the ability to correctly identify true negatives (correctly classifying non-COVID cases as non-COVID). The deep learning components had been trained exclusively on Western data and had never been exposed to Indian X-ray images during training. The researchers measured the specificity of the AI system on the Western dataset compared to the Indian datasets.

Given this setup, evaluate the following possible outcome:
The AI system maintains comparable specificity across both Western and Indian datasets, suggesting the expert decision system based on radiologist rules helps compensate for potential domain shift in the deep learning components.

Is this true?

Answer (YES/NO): NO